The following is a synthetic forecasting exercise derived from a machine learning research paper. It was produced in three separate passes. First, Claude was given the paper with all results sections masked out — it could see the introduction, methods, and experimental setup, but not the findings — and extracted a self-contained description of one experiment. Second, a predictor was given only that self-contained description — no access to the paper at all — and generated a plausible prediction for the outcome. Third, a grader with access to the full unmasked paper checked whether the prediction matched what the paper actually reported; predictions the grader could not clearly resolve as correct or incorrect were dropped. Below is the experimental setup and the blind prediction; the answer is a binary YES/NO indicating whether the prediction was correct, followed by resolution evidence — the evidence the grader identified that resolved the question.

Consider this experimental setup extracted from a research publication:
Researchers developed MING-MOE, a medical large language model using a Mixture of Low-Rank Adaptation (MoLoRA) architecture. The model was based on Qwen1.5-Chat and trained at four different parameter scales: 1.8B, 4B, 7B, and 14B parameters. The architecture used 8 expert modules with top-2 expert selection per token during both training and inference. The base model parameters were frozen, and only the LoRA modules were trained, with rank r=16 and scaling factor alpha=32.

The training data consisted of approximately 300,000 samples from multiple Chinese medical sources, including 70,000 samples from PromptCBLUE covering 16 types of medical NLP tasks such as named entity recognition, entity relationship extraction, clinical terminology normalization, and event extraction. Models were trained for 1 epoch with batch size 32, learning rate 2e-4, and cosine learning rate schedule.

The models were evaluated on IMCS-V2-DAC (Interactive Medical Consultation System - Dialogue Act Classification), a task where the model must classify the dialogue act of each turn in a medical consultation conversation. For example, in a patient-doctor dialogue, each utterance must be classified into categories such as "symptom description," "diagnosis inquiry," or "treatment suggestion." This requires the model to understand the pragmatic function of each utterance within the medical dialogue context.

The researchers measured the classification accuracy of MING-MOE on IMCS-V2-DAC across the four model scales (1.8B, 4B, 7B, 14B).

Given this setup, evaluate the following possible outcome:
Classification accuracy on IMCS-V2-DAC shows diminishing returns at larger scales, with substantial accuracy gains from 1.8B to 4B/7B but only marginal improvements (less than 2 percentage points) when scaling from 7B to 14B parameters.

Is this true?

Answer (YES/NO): NO